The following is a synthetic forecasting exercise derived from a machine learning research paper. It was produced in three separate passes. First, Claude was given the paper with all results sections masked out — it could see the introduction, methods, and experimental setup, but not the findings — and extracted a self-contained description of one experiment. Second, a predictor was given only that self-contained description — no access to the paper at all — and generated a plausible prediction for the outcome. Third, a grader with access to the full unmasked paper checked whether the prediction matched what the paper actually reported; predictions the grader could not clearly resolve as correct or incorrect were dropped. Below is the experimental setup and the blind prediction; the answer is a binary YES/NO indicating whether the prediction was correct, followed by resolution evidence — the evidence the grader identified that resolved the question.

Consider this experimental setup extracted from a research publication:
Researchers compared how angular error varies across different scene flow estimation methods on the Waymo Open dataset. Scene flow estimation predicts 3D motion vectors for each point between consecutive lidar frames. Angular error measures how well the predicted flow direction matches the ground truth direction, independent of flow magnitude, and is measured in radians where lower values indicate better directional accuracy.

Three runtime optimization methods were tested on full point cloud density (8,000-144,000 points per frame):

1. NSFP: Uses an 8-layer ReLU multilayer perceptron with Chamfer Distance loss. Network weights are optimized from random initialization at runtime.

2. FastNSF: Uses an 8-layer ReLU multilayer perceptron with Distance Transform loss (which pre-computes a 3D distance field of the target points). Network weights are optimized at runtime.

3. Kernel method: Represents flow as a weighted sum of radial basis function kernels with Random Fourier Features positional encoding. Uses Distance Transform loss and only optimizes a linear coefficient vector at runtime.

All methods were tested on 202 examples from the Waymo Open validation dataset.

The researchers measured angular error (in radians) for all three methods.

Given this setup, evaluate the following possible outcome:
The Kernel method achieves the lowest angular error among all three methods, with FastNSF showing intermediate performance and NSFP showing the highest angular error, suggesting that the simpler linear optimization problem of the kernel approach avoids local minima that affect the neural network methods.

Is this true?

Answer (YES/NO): NO